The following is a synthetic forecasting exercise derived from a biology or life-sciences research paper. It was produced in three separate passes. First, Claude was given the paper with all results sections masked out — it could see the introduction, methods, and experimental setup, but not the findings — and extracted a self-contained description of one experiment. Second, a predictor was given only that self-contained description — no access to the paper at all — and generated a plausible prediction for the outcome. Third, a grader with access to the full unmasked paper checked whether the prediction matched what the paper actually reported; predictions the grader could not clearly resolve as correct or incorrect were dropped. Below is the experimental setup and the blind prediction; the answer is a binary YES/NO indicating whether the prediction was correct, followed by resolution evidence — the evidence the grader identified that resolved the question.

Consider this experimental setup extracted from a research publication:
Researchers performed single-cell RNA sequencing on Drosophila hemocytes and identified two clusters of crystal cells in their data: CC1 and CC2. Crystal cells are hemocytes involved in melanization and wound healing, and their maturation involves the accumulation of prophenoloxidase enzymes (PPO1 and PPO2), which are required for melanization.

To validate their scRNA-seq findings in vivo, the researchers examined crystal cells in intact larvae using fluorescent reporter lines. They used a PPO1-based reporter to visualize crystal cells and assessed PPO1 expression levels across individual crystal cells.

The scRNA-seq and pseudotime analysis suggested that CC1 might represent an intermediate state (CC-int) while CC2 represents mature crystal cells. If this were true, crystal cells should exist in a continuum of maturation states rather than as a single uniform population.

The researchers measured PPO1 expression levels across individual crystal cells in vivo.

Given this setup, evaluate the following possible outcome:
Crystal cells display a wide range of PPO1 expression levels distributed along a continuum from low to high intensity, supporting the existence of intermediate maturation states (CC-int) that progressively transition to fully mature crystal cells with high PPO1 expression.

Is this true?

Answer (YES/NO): YES